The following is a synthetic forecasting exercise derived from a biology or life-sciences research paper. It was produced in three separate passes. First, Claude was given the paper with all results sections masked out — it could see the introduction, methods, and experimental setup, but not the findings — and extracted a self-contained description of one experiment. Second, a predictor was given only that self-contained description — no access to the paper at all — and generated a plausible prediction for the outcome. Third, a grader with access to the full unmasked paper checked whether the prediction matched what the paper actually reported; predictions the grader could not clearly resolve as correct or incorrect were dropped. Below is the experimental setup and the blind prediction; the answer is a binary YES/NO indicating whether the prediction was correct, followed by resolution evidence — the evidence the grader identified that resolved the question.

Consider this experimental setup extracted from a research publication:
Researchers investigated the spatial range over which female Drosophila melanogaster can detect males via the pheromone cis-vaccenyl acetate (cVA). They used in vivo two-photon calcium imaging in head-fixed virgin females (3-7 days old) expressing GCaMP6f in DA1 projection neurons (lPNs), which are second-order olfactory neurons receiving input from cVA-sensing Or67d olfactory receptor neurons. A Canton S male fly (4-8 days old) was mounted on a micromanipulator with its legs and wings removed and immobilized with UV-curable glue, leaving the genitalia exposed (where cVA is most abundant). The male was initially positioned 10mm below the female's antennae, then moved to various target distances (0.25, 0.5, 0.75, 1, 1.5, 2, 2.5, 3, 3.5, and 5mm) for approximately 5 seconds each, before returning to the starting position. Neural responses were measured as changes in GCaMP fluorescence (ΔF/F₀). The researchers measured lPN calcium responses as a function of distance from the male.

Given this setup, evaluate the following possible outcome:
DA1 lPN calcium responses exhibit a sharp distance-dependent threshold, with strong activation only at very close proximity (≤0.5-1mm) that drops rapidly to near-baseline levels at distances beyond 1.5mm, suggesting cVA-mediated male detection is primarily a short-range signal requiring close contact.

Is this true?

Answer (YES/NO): NO